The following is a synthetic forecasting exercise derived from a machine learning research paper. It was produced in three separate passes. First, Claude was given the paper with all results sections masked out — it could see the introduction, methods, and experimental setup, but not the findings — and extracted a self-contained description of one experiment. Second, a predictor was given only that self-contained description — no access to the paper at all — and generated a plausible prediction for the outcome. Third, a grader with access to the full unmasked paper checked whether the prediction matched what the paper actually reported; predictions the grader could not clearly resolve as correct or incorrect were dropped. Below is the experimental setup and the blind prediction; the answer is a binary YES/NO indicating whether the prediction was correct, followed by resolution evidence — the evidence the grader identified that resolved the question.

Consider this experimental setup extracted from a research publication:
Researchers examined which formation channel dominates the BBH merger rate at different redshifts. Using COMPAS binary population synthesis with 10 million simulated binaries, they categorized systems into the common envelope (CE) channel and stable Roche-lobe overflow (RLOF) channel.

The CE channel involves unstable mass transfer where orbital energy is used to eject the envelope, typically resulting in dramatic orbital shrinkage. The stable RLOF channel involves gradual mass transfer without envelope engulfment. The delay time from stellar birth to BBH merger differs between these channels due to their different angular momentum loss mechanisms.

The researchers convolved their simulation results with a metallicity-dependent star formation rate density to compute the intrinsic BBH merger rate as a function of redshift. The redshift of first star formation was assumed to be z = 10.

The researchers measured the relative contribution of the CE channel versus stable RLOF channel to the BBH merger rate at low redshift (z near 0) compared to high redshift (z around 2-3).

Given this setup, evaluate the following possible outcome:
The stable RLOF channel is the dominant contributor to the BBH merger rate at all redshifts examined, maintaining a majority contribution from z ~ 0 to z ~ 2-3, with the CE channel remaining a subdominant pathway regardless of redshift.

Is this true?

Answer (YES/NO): NO